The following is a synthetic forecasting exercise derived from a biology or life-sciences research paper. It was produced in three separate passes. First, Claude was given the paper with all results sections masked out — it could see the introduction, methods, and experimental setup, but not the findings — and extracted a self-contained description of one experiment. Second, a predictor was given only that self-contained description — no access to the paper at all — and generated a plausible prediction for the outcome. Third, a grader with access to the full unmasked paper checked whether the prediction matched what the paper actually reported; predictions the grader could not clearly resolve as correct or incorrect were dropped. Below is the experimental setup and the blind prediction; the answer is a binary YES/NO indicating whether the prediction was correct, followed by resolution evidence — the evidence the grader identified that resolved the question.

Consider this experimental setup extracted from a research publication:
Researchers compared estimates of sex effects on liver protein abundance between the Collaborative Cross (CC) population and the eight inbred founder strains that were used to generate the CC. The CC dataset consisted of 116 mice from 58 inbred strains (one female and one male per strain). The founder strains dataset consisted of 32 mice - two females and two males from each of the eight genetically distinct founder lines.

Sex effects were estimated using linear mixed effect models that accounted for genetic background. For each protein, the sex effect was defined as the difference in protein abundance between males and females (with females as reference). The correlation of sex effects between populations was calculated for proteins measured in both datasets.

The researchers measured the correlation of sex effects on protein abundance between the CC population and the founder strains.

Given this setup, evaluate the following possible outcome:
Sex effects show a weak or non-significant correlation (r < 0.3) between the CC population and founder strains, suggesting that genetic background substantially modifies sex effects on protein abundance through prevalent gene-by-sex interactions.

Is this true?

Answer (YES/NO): NO